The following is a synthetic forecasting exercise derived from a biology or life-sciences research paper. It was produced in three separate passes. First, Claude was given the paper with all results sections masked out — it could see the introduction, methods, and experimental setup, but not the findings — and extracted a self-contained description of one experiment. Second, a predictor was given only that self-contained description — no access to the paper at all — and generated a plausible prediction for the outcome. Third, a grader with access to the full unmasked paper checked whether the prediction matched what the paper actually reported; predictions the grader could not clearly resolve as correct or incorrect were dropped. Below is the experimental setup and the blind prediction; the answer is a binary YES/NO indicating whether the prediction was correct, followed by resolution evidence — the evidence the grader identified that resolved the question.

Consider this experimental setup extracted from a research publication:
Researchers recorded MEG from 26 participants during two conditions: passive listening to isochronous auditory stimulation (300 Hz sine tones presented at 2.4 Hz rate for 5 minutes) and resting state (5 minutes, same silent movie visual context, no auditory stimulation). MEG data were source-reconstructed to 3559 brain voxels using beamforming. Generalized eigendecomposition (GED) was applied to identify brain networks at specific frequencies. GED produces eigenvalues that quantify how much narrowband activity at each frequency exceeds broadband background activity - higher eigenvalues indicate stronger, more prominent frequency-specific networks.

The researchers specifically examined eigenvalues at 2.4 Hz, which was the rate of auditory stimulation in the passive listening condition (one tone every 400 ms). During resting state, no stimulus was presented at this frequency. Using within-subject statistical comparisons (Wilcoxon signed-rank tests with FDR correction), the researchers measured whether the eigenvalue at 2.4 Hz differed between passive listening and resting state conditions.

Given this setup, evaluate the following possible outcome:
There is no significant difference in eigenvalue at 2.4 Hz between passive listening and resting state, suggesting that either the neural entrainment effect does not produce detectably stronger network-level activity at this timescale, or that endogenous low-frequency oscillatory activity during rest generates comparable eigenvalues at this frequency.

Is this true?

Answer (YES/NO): NO